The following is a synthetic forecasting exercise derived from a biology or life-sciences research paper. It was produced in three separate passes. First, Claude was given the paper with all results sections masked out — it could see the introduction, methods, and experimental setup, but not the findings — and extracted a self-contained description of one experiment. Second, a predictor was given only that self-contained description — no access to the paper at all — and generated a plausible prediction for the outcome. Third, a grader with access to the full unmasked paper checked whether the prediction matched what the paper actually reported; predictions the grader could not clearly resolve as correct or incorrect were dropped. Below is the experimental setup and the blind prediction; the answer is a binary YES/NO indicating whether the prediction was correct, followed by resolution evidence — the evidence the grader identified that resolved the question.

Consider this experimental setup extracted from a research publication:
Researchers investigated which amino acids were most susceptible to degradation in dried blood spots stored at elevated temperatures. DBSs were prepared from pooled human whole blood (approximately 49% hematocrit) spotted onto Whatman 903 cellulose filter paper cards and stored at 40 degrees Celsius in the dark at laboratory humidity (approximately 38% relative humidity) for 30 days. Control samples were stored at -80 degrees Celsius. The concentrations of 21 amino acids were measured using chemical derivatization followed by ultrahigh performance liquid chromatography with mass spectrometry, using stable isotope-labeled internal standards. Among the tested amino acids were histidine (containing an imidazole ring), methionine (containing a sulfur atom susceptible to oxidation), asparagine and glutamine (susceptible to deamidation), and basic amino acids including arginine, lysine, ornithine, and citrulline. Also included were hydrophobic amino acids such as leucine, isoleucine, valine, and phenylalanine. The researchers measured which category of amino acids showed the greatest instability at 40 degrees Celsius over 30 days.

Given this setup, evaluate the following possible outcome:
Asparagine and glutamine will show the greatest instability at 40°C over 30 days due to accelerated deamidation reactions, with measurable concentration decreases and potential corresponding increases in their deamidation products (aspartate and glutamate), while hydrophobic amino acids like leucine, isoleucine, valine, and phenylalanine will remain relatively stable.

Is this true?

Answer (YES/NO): NO